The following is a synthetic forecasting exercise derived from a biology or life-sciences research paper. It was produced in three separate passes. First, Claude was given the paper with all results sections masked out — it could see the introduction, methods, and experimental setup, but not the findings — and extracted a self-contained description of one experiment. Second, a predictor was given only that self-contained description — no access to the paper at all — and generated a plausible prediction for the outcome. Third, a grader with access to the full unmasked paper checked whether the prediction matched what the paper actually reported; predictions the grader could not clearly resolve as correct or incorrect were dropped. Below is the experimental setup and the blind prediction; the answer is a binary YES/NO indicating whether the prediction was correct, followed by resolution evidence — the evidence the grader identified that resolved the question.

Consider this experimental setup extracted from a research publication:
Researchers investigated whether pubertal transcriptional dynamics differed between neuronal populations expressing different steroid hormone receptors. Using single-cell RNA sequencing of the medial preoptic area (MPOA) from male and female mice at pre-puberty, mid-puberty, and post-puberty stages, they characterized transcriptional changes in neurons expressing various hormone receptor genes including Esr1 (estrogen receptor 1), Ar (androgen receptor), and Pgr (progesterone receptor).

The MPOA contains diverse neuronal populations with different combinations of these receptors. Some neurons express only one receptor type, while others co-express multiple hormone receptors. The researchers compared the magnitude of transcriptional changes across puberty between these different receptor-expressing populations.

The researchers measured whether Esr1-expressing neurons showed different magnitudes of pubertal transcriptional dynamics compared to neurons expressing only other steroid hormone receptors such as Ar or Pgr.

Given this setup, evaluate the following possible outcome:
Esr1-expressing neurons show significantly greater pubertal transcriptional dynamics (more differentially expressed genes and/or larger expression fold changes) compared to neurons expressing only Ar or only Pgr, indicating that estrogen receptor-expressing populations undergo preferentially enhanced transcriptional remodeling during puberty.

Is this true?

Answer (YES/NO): NO